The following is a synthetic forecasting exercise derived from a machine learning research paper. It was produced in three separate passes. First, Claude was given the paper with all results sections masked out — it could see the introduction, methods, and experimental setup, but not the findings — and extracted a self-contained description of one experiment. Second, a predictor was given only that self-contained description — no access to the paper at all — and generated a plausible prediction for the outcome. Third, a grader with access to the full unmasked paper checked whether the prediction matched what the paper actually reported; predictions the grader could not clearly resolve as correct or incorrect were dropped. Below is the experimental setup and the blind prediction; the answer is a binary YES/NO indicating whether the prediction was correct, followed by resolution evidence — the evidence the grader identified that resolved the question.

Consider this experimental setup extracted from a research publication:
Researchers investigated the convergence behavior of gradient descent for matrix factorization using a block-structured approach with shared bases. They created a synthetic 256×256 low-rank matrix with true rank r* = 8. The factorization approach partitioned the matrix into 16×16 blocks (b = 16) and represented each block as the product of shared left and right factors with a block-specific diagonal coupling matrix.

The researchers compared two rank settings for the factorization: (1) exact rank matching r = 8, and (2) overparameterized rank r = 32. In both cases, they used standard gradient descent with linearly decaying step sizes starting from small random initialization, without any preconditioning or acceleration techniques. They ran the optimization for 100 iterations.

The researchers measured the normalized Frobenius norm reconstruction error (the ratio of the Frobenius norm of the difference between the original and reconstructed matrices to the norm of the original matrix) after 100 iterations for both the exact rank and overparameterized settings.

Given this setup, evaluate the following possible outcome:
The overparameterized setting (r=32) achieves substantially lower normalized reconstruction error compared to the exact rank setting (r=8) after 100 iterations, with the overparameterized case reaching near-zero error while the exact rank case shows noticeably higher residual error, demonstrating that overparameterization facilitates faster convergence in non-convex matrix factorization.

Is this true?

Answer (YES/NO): NO